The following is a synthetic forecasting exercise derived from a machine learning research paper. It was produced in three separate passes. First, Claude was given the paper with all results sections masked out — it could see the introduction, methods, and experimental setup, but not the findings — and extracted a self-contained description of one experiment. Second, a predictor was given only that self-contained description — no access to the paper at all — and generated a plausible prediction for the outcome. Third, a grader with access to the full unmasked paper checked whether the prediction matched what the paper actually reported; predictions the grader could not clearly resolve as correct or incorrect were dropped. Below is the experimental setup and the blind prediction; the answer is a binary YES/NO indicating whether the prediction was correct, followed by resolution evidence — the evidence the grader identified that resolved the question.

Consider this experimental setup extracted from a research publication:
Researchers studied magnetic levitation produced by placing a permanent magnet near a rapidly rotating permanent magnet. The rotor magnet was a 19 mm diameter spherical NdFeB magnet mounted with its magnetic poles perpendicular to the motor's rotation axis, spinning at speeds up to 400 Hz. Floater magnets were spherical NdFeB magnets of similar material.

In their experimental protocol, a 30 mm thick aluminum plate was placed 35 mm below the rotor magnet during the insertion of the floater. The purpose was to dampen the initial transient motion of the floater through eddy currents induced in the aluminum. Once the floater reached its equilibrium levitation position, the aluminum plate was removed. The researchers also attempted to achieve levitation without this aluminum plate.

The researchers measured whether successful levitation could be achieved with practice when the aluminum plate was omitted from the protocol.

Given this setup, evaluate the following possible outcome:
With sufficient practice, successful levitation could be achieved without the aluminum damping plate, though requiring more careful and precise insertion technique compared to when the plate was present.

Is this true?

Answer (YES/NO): YES